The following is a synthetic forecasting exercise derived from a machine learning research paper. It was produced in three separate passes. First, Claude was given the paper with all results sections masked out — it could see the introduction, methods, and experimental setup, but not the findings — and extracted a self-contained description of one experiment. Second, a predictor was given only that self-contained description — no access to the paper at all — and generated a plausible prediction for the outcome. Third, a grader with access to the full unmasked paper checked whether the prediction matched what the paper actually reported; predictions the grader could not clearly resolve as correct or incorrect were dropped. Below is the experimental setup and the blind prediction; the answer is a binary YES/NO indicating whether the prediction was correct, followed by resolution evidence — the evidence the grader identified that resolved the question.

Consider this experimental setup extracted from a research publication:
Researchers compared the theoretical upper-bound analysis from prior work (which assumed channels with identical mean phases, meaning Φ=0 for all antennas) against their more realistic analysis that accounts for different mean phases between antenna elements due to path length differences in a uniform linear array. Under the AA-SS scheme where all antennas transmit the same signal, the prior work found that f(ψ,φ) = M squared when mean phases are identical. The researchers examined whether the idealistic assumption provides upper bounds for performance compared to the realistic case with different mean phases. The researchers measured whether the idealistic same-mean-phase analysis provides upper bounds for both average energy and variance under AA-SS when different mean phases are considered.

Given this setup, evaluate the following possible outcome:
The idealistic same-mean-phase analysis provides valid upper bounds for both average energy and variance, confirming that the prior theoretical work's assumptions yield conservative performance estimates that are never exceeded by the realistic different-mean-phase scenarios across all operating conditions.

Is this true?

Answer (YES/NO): YES